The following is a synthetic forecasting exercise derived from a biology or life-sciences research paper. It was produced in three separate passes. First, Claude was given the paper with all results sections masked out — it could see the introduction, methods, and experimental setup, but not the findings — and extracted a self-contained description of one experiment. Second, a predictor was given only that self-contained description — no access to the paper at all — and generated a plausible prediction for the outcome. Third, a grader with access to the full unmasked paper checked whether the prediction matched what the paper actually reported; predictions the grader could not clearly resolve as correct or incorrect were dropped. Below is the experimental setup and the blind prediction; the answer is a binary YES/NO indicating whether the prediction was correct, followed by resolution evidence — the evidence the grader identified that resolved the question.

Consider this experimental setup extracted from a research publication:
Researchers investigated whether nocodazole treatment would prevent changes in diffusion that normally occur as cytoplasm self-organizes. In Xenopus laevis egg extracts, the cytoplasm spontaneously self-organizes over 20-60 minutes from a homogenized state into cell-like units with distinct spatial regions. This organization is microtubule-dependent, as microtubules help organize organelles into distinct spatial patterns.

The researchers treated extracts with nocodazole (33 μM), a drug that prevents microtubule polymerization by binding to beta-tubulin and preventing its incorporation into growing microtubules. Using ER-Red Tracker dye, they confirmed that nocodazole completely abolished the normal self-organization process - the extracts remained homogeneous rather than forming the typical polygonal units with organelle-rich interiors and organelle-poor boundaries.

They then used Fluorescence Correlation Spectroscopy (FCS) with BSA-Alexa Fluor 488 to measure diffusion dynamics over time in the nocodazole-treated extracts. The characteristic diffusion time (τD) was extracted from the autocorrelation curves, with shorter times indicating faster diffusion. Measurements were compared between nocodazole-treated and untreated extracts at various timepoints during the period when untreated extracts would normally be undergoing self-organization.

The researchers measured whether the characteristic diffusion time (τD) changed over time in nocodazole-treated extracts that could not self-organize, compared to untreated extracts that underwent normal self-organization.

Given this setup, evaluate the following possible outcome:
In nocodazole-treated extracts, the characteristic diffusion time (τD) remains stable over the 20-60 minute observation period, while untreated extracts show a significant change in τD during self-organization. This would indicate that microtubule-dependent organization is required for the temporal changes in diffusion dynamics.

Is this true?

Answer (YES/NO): YES